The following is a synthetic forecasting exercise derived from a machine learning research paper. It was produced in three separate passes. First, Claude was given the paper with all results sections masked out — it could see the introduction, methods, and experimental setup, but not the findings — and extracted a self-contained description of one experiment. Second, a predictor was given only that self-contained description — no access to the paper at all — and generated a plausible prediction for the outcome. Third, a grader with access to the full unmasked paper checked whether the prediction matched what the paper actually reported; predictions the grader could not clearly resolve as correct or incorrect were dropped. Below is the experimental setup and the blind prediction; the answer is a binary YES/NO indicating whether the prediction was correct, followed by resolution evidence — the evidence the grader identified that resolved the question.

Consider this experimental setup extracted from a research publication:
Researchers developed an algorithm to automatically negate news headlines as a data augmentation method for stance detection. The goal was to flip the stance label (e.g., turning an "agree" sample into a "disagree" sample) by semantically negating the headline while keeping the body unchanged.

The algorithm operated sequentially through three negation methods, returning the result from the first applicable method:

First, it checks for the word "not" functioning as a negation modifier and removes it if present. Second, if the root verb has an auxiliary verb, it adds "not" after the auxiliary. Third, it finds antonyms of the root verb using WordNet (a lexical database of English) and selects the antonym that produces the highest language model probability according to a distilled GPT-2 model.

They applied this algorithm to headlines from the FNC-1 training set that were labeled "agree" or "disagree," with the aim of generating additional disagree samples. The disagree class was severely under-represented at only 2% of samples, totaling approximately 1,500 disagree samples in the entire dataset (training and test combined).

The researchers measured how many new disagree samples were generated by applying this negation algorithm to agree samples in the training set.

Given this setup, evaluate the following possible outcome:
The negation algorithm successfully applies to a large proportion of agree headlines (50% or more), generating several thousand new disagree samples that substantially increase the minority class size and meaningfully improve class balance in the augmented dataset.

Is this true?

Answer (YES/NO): NO